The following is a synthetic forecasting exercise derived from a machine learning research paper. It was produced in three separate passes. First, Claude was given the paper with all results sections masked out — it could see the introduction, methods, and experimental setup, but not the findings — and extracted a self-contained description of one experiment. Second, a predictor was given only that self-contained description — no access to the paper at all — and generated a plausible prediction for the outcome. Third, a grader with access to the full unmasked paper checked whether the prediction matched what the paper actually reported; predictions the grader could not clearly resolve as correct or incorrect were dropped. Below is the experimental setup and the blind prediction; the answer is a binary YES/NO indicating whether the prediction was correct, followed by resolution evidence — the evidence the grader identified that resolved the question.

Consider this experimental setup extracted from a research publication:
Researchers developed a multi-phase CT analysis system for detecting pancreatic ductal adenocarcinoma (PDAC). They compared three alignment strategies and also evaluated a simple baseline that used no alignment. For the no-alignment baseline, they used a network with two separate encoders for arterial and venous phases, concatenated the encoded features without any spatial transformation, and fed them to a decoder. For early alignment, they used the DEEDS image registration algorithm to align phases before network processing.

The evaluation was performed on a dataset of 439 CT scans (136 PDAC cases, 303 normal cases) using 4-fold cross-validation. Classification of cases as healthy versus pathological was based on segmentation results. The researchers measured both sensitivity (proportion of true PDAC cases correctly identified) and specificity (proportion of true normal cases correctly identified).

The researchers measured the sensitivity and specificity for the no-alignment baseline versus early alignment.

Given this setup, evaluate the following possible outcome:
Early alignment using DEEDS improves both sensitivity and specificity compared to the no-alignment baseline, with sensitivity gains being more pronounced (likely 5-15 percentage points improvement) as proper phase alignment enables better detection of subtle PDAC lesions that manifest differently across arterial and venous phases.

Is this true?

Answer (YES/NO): NO